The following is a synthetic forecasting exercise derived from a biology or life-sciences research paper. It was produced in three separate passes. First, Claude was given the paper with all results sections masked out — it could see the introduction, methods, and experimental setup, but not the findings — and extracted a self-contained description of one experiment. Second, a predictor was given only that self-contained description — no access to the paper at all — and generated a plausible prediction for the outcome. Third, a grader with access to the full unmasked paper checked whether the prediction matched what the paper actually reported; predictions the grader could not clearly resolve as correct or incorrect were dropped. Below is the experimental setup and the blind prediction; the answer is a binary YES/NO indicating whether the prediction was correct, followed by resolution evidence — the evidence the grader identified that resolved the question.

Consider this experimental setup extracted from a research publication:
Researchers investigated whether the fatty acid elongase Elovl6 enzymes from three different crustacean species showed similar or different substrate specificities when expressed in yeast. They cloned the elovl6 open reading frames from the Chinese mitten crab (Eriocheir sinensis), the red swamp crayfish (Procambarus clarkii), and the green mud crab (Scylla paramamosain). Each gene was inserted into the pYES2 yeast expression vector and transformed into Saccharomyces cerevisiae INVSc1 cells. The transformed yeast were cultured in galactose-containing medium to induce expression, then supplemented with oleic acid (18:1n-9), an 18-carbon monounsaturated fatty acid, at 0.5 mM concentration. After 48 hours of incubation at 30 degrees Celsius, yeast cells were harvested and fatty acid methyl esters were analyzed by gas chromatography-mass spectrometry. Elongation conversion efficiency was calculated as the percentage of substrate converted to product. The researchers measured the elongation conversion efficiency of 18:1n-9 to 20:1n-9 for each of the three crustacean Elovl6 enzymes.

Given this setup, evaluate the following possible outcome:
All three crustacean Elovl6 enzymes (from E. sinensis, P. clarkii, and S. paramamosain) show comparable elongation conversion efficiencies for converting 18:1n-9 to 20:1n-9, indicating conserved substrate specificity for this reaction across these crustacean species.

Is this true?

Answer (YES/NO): YES